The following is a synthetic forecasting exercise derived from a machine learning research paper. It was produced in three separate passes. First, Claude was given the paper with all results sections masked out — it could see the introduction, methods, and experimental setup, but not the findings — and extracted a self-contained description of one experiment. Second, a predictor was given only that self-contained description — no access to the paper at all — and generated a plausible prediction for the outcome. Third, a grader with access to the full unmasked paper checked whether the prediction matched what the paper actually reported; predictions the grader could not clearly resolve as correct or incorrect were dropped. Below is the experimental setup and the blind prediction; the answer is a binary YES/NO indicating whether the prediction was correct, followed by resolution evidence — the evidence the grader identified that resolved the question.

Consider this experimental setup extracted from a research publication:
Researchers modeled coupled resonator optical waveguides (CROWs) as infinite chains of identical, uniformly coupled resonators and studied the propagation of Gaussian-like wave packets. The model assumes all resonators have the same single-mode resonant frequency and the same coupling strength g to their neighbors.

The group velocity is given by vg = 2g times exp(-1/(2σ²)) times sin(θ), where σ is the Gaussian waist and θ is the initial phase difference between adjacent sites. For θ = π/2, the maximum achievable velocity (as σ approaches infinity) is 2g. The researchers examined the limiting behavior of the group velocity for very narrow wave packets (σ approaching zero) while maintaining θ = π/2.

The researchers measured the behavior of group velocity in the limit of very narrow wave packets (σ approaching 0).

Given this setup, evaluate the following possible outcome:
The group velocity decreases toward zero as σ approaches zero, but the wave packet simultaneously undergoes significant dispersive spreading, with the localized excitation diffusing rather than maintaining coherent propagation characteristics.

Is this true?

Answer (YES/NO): NO